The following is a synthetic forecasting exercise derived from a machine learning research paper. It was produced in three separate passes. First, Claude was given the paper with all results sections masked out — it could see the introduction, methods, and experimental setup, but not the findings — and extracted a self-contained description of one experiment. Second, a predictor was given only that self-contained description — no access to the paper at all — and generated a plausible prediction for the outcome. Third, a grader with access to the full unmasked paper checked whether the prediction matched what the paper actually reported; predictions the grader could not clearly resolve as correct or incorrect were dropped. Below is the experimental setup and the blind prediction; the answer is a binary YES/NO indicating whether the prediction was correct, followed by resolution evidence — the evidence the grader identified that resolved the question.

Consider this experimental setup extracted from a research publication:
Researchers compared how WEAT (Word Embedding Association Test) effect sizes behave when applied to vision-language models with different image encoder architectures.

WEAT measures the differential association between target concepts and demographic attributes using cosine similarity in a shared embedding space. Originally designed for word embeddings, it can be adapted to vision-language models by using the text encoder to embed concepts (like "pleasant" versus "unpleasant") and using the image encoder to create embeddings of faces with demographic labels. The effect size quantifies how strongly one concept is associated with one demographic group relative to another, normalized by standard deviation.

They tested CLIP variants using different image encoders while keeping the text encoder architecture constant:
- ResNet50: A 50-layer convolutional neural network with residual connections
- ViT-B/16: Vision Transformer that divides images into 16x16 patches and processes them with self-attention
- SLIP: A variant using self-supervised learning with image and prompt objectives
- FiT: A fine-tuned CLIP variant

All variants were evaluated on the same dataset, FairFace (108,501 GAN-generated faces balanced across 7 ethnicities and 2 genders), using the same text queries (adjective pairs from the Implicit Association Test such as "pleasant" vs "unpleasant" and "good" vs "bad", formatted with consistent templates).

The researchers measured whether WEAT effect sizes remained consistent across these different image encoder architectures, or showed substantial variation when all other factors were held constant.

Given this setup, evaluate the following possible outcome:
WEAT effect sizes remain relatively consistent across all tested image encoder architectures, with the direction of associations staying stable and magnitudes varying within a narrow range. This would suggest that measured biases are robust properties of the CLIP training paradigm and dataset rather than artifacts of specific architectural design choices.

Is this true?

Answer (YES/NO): NO